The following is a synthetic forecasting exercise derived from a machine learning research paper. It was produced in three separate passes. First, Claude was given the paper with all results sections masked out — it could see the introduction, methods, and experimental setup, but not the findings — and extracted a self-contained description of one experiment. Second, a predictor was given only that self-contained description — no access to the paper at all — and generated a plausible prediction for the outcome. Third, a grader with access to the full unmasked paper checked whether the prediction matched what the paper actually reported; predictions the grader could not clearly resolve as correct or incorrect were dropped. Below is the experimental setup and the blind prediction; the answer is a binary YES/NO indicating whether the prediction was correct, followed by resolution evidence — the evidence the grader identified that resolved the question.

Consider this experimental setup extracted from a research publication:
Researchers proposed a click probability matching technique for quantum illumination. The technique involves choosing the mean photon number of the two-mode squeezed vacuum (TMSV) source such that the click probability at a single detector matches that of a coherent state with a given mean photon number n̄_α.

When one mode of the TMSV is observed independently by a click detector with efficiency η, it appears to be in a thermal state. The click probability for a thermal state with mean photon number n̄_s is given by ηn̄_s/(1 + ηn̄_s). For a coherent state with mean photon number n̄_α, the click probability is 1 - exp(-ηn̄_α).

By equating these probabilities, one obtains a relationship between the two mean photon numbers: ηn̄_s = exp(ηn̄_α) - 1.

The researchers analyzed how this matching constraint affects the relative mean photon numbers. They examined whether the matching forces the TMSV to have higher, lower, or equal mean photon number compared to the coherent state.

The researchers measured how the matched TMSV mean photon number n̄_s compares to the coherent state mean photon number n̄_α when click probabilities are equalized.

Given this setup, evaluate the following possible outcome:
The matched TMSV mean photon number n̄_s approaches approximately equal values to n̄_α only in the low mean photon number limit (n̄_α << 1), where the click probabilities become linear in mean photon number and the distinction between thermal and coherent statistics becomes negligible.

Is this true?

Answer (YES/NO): YES